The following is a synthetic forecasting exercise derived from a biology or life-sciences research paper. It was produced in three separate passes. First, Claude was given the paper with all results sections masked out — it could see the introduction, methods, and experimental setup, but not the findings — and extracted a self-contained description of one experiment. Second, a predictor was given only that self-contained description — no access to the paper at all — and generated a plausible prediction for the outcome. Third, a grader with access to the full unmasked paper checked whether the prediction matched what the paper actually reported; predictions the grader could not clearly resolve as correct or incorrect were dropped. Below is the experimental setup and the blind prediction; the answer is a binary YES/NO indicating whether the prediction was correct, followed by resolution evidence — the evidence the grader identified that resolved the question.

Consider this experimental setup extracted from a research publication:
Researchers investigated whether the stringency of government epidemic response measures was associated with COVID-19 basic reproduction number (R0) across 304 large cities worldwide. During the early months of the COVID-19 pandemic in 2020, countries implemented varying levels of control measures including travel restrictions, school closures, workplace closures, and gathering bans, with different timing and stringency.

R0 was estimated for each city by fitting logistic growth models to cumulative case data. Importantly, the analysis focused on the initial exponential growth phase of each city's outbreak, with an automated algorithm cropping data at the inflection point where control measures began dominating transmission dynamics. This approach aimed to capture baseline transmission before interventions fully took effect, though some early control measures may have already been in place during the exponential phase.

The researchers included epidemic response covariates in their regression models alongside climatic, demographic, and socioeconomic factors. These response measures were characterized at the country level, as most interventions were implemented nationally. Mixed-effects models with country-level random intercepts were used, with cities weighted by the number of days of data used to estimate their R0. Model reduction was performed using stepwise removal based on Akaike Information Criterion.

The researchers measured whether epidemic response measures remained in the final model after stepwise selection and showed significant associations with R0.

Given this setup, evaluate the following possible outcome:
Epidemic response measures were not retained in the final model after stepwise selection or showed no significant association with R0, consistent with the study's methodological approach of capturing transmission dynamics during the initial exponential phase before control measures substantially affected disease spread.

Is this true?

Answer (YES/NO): NO